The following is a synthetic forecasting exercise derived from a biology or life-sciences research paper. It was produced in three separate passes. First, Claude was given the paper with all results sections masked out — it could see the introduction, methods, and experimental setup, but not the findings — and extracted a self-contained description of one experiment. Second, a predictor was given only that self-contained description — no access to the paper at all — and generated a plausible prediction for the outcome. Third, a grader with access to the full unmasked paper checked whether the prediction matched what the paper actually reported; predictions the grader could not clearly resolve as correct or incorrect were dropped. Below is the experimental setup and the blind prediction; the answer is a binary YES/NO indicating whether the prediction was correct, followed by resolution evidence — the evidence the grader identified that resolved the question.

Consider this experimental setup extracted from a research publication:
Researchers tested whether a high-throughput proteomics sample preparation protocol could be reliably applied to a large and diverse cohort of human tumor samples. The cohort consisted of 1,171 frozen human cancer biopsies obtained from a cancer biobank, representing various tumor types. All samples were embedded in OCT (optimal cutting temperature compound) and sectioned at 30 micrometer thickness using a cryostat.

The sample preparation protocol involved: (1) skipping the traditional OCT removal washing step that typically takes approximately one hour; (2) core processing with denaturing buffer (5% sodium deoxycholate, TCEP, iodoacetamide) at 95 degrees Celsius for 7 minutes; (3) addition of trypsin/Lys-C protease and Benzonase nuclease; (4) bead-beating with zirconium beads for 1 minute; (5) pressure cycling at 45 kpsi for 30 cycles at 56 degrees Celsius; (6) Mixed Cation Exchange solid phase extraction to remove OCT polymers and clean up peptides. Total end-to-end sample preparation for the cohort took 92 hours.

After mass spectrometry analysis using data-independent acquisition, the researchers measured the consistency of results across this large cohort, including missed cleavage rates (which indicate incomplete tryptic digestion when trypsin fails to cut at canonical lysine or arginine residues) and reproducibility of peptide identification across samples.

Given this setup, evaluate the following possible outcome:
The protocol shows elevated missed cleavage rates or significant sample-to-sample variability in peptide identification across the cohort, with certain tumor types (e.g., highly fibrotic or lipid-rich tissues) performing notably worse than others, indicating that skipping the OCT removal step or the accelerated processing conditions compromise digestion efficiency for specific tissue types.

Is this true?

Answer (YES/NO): NO